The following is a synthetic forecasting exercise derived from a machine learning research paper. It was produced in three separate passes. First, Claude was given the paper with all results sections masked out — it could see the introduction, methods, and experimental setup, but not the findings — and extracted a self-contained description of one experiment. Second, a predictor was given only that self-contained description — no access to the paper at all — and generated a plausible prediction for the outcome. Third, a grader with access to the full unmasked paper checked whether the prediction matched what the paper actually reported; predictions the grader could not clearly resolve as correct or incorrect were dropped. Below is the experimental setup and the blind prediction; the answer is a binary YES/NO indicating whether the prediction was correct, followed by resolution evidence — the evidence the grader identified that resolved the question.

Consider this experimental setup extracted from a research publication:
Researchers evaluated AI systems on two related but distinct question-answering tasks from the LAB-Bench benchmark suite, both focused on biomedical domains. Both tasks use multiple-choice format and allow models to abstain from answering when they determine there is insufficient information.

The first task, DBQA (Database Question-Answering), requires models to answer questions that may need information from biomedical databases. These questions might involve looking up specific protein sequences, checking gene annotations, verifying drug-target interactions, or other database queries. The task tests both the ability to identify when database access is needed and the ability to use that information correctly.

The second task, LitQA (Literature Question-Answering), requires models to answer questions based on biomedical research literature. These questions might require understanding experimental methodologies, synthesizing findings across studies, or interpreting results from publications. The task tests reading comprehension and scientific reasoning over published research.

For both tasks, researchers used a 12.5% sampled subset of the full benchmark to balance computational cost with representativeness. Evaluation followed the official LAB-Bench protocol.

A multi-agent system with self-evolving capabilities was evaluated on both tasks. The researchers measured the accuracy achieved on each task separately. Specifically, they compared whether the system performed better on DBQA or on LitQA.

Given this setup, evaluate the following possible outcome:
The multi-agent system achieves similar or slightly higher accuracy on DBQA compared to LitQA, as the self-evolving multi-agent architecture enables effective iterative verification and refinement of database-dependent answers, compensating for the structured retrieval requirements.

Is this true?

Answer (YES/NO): NO